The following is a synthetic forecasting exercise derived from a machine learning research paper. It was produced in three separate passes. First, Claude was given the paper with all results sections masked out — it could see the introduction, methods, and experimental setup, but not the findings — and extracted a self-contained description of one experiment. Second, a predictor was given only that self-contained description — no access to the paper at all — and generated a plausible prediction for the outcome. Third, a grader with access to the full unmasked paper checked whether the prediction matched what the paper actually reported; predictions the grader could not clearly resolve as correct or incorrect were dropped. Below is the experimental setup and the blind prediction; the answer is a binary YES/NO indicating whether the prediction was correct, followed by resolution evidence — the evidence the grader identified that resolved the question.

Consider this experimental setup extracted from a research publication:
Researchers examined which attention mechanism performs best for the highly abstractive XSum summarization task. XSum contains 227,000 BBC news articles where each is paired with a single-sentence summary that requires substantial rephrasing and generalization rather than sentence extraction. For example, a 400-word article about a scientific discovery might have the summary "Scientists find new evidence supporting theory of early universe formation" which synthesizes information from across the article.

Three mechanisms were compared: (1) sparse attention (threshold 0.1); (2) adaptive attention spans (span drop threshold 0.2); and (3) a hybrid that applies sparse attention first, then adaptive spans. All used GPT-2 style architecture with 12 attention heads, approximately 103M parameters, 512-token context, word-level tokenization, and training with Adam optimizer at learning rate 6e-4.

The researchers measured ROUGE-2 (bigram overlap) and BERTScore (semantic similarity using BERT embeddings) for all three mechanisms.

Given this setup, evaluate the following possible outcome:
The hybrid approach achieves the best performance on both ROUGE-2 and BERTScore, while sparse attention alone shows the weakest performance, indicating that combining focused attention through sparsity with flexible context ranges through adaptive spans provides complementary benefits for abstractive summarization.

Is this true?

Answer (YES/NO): YES